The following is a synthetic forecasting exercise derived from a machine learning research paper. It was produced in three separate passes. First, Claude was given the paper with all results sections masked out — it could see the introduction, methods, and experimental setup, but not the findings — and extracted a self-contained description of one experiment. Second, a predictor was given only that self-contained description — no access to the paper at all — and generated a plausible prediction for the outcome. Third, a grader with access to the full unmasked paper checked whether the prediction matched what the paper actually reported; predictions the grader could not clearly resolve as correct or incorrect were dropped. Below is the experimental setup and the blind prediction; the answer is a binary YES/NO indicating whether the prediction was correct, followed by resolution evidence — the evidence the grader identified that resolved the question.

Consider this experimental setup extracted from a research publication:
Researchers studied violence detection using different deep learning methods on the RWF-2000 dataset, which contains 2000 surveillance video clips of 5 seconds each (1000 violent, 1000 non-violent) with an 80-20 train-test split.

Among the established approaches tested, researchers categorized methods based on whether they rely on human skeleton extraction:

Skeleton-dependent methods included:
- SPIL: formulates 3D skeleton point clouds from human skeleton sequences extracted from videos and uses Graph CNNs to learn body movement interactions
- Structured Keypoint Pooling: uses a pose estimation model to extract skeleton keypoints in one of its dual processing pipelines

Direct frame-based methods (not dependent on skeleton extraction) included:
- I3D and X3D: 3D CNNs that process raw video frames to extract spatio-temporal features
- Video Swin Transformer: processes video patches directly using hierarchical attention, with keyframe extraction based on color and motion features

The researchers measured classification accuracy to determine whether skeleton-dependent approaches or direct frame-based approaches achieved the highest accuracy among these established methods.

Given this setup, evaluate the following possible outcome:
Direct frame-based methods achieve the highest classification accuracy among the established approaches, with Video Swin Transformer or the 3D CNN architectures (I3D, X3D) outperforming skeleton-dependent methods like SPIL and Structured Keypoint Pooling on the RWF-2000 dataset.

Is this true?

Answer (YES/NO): NO